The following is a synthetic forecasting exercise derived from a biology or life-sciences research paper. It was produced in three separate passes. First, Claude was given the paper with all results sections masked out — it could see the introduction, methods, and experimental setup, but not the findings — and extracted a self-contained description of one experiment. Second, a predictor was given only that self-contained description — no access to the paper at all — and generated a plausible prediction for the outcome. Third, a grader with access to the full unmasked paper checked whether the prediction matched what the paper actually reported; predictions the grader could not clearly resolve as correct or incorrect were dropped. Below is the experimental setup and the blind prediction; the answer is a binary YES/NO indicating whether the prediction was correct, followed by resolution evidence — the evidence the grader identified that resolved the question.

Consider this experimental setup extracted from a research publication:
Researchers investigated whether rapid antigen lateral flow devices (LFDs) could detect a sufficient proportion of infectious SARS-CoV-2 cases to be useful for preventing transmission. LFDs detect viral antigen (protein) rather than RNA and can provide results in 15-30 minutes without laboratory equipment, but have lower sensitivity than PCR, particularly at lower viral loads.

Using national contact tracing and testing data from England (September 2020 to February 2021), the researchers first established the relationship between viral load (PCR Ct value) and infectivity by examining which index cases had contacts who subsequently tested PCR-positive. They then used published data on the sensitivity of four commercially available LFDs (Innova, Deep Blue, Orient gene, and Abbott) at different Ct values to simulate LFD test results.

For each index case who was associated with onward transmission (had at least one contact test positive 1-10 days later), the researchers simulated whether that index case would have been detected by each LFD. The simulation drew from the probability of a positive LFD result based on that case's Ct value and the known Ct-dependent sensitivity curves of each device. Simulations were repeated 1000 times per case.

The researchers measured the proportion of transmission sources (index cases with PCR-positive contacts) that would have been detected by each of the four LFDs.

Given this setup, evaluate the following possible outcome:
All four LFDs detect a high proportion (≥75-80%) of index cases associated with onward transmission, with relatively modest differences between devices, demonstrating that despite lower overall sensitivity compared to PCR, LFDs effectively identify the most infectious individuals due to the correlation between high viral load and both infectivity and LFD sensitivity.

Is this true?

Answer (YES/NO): YES